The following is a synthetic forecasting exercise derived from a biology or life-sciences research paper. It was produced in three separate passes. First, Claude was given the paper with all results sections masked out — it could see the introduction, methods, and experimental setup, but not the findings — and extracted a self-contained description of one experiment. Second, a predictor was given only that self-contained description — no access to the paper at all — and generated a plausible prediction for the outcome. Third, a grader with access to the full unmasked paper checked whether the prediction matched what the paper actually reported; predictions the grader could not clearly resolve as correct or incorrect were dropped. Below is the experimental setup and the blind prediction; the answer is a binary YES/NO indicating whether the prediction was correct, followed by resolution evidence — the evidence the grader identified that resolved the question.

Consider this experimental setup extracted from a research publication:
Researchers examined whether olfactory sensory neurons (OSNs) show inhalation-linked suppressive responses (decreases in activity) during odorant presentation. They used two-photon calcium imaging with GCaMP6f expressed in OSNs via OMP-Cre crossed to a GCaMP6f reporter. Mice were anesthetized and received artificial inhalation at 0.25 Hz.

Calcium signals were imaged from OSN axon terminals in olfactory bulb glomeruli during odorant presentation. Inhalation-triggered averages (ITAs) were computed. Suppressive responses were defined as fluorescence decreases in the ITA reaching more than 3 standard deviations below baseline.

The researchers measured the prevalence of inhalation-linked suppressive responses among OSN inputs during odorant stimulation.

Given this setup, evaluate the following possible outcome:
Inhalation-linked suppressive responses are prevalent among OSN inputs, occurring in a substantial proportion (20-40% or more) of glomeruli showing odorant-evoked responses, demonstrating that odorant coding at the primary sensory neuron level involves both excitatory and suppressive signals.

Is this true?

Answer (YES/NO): NO